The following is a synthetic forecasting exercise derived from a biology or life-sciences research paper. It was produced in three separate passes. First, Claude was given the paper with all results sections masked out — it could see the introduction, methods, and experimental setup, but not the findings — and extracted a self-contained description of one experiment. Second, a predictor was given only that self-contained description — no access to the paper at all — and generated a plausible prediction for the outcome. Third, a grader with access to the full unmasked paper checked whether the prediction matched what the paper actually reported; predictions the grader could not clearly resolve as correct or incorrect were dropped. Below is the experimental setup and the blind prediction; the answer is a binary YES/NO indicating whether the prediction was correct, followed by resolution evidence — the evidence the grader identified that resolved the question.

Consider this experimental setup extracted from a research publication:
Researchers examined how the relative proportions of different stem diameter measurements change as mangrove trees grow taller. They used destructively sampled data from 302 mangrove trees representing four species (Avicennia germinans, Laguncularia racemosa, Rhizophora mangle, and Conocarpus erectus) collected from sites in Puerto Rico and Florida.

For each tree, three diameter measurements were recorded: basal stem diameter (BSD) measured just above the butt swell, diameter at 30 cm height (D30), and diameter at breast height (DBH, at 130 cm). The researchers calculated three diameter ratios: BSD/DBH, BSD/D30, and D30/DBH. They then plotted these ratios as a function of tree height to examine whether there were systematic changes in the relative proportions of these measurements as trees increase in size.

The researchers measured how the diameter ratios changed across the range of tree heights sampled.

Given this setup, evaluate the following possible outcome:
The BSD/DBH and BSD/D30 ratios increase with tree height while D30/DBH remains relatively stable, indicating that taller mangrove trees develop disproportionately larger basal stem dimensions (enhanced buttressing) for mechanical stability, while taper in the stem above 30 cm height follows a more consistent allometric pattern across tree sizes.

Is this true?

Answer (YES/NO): NO